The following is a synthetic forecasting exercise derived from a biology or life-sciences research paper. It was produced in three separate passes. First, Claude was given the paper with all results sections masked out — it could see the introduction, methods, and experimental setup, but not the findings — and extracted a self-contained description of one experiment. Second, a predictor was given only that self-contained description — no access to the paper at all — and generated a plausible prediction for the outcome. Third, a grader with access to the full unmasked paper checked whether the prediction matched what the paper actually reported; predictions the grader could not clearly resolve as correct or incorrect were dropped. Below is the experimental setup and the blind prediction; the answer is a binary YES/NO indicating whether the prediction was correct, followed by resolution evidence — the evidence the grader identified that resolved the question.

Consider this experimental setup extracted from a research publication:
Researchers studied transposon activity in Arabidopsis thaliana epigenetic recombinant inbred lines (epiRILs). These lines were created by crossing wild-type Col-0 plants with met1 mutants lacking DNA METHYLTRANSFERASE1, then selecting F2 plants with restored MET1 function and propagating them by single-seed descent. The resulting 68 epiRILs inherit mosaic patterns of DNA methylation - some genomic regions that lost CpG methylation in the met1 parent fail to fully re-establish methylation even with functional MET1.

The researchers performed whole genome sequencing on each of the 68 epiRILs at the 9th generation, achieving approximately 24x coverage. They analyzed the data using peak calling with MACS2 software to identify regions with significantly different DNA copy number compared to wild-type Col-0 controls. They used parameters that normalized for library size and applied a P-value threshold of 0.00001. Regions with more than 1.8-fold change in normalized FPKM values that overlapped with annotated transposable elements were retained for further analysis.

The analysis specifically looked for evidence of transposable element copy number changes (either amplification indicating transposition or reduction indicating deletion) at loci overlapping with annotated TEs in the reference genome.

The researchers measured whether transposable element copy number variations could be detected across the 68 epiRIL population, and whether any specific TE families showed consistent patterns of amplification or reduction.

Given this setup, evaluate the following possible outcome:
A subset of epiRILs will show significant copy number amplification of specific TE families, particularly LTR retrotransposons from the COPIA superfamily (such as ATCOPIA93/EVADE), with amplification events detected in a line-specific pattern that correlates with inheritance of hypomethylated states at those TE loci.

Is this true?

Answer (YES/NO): YES